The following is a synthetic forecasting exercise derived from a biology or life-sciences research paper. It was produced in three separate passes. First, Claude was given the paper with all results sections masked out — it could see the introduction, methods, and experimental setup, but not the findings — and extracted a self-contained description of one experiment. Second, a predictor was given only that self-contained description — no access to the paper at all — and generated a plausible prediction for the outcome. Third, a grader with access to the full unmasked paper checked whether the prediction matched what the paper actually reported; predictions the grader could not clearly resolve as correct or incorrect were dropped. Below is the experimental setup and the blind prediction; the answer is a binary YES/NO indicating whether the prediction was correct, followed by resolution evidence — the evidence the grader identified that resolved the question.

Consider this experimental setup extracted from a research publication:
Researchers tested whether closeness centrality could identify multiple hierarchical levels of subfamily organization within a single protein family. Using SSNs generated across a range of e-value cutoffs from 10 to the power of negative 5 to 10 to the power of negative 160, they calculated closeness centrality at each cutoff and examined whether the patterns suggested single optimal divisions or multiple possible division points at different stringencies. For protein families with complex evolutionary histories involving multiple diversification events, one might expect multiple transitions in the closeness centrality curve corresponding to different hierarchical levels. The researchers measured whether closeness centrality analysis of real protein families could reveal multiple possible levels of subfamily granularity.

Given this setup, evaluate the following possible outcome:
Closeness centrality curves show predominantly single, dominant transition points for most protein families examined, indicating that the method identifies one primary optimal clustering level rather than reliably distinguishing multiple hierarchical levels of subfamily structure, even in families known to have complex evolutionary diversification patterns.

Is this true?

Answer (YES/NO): NO